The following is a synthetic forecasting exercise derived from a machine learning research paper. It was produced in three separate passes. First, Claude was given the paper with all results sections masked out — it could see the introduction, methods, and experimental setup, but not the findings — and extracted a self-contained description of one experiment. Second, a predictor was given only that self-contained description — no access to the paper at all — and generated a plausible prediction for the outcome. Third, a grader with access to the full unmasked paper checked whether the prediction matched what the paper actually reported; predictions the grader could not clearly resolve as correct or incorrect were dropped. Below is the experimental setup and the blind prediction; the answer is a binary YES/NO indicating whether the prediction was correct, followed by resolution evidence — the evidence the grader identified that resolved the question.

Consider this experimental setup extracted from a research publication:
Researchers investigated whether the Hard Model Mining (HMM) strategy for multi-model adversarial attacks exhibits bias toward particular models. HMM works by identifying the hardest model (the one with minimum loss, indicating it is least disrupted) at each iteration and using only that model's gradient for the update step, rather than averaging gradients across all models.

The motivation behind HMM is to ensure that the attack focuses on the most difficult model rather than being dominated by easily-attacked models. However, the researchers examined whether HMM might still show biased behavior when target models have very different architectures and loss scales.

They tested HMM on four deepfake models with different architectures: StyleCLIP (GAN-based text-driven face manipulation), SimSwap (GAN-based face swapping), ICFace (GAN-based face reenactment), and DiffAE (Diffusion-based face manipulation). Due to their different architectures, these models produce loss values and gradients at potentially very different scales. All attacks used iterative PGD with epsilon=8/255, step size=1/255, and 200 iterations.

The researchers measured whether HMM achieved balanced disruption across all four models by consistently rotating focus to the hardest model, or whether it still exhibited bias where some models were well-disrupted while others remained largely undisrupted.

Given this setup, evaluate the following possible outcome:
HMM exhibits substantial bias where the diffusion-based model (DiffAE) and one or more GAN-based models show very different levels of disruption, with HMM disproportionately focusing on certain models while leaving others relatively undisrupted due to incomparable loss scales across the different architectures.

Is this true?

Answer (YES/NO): YES